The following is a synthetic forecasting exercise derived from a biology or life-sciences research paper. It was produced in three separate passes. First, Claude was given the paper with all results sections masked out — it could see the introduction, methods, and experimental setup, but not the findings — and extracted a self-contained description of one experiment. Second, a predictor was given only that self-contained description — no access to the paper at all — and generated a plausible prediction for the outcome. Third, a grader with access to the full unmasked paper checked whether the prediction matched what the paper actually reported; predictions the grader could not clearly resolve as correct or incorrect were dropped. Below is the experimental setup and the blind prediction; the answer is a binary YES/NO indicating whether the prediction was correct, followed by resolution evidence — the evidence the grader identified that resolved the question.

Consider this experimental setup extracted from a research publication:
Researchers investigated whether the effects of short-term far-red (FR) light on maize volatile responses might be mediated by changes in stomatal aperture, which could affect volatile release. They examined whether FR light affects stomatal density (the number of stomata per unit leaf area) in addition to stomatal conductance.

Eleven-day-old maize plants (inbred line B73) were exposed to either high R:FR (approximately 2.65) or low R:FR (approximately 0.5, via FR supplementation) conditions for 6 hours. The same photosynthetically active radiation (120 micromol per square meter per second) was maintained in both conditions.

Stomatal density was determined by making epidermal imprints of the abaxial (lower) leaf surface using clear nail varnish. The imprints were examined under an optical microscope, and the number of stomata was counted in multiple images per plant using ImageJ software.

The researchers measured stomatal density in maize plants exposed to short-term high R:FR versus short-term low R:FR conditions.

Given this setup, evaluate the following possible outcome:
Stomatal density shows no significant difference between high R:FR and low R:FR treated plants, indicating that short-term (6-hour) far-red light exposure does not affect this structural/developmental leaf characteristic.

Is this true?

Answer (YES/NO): YES